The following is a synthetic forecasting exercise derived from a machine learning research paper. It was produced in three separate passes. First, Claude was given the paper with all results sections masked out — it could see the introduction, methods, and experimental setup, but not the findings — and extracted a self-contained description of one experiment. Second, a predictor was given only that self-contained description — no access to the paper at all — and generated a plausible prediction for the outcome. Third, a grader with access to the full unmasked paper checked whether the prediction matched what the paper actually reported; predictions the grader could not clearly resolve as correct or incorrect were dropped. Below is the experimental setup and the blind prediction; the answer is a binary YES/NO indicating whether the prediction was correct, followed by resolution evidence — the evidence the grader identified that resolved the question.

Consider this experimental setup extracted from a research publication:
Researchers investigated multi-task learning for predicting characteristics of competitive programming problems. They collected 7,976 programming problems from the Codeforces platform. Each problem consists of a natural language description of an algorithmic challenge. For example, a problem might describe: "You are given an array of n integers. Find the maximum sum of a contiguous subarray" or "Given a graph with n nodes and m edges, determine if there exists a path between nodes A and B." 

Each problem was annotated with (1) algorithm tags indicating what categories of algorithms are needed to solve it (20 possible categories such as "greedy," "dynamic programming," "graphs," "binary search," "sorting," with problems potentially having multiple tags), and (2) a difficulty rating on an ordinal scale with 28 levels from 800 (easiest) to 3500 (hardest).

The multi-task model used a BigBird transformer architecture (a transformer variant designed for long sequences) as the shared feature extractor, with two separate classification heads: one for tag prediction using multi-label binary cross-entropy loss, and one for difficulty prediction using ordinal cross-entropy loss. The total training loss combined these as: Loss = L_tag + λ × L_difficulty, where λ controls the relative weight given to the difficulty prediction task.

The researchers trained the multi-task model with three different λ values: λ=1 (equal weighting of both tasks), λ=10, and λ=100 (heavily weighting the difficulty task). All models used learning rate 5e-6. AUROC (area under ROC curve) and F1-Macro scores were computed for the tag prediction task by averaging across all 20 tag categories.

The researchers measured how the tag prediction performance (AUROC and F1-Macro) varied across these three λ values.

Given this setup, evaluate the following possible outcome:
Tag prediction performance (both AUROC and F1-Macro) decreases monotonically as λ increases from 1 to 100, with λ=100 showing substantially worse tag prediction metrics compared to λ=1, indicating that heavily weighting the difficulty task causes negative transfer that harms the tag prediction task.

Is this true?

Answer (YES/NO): NO